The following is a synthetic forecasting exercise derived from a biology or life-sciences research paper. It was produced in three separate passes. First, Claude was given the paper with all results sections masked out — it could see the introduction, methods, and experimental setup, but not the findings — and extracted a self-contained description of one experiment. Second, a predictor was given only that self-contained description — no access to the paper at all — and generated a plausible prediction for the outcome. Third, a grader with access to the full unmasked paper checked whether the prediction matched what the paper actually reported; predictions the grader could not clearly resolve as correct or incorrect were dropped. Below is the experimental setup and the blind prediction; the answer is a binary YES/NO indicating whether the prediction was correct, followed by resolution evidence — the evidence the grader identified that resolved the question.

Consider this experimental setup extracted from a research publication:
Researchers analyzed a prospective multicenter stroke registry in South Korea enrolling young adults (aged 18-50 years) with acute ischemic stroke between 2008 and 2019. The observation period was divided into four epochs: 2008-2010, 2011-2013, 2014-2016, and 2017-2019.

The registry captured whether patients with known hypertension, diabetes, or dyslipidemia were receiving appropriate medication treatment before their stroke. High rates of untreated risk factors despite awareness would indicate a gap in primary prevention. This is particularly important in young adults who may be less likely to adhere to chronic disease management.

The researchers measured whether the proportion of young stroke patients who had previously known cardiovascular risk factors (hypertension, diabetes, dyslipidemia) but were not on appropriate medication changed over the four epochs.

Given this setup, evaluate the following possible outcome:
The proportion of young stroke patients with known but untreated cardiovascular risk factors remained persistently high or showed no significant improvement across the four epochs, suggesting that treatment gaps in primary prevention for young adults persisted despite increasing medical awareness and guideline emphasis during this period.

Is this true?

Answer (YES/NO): YES